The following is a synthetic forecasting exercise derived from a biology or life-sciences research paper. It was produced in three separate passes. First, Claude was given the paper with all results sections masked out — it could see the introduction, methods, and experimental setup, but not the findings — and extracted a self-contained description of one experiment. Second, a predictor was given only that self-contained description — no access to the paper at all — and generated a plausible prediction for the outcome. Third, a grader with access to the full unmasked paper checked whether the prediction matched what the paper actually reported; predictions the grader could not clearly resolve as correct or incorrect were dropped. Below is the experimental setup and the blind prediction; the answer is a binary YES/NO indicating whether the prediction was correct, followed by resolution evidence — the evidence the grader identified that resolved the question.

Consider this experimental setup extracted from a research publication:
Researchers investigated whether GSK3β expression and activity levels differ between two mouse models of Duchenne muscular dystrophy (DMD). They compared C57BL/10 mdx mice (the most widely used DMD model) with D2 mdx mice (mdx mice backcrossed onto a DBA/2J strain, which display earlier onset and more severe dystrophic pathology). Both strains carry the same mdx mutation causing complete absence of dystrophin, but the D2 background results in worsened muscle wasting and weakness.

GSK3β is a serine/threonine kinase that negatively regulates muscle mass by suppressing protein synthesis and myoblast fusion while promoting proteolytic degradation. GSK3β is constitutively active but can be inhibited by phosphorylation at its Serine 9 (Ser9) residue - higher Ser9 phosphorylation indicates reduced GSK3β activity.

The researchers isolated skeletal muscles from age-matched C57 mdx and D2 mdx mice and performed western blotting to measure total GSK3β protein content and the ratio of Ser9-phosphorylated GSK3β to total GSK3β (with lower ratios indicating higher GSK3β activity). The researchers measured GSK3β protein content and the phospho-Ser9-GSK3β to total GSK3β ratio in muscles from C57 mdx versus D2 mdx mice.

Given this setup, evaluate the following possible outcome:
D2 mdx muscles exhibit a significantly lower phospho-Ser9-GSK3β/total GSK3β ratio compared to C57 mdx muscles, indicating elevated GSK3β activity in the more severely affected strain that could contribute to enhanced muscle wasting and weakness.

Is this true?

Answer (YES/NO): YES